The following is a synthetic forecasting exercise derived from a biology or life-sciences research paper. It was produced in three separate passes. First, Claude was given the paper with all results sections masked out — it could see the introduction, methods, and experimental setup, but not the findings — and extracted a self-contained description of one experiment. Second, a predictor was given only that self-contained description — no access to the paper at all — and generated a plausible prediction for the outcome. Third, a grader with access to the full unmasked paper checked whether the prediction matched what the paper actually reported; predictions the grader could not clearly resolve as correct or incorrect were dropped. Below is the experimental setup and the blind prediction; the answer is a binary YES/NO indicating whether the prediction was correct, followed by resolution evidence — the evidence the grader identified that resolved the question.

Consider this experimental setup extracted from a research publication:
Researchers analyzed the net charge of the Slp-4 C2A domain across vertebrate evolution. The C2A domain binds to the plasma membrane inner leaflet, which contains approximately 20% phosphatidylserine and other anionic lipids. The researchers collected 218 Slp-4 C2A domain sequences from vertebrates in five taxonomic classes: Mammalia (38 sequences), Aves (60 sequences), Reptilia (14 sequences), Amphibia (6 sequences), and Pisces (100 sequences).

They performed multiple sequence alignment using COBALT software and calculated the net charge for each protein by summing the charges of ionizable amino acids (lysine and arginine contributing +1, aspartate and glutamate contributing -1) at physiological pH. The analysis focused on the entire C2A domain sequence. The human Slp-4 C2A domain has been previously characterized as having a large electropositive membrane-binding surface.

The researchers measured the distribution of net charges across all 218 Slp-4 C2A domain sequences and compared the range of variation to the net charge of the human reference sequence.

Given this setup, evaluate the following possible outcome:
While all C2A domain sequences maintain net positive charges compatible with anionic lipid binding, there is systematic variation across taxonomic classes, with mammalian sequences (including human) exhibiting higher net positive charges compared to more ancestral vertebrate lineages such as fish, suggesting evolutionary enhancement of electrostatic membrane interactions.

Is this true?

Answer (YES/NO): YES